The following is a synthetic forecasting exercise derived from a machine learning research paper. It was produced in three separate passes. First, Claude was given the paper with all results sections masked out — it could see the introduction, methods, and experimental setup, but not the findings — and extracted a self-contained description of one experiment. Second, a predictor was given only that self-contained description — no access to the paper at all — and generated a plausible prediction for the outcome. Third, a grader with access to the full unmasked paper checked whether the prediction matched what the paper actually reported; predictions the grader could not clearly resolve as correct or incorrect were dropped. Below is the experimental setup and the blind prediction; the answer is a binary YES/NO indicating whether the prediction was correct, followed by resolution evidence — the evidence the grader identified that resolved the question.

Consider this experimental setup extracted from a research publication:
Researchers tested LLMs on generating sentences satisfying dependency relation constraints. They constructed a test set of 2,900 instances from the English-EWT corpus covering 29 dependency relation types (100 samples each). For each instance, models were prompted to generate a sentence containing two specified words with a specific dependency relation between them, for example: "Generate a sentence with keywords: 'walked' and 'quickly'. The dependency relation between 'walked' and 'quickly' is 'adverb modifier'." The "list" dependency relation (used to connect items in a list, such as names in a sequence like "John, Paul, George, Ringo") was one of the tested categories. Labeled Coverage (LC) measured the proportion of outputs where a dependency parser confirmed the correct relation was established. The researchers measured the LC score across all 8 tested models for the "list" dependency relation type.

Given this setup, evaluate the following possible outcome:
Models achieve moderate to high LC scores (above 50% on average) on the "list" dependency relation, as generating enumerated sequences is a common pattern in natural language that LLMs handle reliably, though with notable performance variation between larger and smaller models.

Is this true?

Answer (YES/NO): NO